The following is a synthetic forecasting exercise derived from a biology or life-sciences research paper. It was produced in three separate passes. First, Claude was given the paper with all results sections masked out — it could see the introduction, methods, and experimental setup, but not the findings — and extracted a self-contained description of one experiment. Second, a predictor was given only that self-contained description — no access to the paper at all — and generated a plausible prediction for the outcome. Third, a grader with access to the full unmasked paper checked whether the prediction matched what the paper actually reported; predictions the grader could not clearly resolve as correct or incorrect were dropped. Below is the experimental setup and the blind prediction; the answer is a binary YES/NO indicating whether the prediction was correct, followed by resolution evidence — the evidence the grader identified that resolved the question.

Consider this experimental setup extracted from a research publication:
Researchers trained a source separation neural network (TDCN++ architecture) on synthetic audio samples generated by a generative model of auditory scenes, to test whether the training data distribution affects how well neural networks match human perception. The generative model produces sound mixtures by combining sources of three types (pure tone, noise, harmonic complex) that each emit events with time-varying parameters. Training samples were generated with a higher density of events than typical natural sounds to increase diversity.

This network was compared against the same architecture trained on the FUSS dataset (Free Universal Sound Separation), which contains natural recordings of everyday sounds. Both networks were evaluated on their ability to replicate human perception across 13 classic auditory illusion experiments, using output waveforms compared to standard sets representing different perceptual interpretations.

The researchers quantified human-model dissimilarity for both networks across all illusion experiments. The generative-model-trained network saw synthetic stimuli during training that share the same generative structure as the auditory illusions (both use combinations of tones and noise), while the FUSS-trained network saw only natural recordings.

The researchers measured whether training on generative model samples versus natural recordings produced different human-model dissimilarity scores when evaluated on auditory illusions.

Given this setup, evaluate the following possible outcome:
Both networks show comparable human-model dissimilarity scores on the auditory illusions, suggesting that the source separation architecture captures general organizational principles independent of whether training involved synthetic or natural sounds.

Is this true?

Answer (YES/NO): YES